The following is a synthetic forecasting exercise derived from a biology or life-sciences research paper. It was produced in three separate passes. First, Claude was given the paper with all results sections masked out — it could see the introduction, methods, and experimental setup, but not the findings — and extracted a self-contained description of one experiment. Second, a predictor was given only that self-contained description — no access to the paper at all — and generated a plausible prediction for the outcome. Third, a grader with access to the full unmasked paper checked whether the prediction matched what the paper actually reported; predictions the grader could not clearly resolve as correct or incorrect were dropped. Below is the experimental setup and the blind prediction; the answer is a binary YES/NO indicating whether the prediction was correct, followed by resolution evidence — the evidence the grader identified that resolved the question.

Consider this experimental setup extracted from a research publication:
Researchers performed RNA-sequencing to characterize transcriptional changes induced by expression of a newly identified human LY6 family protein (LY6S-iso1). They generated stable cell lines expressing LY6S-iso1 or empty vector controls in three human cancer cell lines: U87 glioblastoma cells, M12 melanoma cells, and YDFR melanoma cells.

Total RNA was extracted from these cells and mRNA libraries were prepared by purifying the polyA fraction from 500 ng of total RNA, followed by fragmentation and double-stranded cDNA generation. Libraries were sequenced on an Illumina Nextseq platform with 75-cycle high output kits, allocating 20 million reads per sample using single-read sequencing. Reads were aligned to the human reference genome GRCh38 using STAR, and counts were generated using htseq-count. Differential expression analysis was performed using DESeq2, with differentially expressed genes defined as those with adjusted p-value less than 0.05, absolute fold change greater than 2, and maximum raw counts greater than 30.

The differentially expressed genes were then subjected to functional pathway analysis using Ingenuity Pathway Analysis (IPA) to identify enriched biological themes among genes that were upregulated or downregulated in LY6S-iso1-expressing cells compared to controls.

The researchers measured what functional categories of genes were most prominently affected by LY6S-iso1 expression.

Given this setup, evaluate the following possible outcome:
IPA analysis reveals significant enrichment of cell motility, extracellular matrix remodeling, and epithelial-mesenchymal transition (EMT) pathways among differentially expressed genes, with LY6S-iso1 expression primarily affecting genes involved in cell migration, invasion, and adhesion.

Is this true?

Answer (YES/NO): NO